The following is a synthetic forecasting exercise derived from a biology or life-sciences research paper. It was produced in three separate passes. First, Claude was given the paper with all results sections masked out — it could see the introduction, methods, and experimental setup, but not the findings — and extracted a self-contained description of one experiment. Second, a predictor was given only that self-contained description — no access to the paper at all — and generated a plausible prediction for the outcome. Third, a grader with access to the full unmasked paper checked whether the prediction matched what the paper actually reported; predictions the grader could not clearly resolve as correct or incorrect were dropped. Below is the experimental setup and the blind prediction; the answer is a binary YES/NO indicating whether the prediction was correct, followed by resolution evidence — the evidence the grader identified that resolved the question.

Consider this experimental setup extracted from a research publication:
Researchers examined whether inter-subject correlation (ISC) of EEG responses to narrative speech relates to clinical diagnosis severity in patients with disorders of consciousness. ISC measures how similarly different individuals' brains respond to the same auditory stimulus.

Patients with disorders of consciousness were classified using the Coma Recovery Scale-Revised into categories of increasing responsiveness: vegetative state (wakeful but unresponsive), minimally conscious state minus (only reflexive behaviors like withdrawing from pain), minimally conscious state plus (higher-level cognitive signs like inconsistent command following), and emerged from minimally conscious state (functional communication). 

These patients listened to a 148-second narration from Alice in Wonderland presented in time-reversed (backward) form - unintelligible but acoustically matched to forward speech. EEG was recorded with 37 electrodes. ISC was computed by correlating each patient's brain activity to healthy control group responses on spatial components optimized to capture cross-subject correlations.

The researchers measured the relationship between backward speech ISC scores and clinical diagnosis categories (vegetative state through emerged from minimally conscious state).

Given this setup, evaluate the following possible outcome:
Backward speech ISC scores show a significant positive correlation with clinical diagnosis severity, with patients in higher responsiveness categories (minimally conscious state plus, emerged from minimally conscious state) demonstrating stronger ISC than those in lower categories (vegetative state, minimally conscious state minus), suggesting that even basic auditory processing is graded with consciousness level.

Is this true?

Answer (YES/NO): YES